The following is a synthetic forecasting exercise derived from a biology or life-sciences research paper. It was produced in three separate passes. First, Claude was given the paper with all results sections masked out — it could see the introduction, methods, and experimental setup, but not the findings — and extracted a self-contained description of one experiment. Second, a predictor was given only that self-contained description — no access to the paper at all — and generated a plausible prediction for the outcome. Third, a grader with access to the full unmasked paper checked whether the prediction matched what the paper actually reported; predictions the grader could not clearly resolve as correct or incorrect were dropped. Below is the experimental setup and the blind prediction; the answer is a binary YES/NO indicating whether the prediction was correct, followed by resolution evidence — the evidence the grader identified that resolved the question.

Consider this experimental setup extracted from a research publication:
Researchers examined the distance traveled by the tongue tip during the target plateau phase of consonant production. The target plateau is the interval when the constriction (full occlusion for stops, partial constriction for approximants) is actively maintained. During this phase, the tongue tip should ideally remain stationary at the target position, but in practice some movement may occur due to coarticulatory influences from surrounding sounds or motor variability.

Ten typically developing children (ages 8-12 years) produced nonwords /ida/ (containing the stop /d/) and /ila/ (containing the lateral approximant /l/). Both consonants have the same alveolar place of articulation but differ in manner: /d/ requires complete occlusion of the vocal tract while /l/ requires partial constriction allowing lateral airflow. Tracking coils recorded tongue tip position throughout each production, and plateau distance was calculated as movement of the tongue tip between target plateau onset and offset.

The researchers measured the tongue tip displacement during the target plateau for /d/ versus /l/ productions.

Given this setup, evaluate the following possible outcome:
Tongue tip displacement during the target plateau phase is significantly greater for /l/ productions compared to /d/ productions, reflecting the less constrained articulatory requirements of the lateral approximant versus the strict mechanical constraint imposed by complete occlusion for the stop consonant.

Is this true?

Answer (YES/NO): NO